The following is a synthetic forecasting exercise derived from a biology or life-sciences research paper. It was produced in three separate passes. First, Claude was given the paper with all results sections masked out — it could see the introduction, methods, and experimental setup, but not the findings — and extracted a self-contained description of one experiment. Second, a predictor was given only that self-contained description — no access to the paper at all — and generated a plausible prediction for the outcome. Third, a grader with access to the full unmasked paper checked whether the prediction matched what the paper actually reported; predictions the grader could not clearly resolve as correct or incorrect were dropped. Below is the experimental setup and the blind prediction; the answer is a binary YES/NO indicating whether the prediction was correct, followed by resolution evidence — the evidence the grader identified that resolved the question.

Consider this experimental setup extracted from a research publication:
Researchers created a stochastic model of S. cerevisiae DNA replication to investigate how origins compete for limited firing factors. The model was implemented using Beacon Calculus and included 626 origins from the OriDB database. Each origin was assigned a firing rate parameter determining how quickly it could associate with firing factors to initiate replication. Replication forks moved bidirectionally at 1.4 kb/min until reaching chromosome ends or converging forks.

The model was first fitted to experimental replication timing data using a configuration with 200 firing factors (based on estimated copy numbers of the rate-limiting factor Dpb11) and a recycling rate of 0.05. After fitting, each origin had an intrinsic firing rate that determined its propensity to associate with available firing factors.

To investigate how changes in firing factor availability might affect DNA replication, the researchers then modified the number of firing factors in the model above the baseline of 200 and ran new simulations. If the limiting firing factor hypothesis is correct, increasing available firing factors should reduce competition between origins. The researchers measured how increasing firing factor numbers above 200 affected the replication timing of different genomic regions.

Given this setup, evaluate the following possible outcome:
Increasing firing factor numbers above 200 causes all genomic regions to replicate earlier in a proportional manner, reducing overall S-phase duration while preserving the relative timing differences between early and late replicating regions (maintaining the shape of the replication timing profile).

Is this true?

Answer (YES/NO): YES